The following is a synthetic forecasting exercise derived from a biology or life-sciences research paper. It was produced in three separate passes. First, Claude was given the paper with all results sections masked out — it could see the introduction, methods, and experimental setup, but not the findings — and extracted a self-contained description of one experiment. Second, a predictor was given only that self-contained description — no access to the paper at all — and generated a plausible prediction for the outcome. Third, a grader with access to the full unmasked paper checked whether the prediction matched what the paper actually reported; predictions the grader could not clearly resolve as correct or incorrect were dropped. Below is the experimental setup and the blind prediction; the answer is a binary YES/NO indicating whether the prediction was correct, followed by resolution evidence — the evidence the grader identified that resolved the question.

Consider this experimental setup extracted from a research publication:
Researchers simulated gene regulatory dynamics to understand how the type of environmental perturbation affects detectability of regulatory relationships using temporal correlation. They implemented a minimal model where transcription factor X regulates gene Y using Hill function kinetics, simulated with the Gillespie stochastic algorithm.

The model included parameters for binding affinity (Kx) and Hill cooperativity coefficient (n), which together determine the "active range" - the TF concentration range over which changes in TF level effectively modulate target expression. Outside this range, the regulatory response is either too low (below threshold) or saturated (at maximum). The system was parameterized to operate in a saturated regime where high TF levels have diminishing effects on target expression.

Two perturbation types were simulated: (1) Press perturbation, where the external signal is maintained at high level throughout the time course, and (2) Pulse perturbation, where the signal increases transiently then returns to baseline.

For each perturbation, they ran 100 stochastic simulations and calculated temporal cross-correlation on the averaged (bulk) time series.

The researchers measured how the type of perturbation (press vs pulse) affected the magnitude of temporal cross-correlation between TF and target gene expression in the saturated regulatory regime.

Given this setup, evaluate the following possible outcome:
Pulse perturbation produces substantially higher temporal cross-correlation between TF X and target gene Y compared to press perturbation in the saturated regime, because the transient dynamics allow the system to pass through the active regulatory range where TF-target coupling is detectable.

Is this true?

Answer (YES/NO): NO